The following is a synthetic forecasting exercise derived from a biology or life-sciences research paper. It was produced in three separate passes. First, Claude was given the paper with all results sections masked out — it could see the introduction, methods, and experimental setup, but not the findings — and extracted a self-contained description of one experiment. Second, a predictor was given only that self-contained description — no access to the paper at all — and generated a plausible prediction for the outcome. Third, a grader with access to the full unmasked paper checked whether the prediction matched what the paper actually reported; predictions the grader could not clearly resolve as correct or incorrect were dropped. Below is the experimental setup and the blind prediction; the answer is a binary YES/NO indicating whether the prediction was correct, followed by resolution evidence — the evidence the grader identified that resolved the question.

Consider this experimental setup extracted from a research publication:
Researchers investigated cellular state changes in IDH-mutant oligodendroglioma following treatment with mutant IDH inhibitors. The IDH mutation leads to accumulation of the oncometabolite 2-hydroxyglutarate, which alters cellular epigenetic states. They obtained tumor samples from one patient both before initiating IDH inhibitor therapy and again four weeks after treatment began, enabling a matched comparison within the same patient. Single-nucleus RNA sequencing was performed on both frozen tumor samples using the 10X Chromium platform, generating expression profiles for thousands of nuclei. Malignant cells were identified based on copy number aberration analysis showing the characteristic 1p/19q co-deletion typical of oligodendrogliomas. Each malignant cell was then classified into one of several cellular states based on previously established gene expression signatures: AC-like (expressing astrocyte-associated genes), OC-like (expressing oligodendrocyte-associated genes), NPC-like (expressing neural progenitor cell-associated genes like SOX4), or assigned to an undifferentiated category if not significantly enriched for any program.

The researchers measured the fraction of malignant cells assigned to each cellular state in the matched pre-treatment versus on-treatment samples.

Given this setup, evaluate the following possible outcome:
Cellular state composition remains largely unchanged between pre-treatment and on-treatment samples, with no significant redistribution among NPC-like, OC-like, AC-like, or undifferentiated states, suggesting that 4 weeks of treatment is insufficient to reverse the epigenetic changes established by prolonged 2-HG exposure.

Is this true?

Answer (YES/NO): NO